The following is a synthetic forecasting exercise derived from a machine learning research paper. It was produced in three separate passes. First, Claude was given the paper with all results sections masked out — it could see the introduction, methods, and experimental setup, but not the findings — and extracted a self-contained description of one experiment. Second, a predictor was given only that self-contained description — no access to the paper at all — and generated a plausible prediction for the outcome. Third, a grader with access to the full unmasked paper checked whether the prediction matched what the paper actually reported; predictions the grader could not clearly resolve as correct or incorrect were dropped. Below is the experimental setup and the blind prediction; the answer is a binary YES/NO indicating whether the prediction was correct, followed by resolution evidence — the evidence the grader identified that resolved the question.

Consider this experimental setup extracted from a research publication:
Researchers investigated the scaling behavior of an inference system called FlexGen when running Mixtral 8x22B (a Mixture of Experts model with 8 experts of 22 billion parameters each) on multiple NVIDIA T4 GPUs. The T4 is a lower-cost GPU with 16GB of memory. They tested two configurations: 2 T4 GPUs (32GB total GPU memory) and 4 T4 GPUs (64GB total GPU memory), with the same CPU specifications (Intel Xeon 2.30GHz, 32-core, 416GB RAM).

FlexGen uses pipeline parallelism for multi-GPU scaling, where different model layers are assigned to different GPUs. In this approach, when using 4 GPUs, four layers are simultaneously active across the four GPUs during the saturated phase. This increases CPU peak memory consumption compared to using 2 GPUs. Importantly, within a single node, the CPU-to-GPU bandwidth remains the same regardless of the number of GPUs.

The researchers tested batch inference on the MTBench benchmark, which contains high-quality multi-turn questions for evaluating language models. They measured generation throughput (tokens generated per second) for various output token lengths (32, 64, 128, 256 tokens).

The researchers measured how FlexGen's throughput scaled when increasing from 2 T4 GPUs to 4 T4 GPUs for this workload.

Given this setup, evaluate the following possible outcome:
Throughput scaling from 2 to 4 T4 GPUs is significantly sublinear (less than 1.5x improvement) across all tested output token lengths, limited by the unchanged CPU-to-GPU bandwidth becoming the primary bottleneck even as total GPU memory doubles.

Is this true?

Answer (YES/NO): YES